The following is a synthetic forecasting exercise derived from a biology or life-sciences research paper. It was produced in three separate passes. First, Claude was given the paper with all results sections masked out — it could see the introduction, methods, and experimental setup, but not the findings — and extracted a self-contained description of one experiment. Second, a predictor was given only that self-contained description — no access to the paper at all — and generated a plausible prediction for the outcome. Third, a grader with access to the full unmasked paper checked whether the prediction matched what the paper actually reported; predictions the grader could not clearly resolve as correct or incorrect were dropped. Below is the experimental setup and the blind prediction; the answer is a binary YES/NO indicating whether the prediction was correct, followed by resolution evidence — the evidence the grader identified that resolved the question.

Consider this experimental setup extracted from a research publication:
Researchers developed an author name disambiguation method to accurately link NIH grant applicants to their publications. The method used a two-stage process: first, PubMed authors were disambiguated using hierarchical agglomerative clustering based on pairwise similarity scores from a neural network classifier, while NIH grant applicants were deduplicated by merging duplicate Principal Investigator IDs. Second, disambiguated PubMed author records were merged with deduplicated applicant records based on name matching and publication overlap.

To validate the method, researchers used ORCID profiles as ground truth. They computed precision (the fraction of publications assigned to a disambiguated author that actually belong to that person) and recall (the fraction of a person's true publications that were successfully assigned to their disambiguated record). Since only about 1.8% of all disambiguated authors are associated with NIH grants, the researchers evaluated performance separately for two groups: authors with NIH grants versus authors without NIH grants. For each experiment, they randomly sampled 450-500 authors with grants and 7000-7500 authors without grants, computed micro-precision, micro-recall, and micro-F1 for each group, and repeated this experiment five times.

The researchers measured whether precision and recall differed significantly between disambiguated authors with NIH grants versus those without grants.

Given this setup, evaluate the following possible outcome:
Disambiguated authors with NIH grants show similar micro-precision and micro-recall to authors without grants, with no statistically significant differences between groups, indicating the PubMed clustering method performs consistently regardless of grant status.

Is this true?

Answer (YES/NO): NO